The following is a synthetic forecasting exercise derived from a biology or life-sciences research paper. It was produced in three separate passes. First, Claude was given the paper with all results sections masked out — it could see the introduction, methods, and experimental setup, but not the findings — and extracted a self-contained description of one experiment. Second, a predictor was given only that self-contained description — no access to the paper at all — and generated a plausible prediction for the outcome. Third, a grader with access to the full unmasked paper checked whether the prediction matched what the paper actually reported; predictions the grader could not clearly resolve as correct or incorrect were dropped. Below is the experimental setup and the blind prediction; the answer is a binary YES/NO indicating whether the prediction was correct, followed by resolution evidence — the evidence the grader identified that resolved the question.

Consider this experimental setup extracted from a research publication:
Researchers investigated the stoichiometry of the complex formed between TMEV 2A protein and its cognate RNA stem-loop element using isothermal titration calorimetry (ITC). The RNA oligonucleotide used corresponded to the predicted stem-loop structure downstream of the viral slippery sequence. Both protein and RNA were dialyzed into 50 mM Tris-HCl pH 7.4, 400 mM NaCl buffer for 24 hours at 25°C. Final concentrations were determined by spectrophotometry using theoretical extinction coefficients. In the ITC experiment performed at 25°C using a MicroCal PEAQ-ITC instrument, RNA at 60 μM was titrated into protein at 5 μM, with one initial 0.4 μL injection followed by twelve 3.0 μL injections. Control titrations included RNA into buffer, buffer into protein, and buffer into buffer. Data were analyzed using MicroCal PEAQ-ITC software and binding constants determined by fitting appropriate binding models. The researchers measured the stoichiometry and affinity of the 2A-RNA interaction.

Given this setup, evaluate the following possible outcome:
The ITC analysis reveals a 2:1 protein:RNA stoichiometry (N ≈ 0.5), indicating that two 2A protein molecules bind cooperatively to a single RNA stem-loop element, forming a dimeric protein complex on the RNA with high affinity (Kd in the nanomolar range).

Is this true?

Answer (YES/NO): NO